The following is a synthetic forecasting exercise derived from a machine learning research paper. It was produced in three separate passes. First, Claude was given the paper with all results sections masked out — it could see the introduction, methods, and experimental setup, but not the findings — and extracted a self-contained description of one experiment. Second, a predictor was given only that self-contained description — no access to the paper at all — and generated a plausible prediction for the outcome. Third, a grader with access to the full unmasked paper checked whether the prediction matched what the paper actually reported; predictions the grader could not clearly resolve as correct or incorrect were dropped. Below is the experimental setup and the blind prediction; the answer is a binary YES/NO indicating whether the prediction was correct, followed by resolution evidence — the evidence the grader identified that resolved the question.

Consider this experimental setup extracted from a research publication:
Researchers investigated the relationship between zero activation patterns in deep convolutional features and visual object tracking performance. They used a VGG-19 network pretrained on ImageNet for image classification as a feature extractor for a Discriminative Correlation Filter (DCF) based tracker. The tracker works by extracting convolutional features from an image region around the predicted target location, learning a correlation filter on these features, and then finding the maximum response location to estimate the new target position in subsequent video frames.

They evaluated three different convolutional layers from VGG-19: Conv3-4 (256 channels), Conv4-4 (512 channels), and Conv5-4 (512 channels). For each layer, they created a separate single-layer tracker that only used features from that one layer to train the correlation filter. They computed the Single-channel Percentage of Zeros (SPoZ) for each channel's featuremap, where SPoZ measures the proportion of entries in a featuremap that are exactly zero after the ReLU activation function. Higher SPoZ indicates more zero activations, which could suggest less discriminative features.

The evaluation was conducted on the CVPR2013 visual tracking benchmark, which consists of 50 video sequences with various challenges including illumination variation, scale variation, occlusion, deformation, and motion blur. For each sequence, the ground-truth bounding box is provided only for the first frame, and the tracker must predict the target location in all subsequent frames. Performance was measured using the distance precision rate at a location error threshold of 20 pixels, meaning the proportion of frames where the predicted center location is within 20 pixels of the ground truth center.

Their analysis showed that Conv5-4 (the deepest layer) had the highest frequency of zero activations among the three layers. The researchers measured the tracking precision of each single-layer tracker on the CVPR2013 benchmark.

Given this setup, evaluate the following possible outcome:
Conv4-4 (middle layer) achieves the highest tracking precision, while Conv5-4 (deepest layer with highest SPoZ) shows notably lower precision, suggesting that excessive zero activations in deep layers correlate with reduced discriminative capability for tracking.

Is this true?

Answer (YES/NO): NO